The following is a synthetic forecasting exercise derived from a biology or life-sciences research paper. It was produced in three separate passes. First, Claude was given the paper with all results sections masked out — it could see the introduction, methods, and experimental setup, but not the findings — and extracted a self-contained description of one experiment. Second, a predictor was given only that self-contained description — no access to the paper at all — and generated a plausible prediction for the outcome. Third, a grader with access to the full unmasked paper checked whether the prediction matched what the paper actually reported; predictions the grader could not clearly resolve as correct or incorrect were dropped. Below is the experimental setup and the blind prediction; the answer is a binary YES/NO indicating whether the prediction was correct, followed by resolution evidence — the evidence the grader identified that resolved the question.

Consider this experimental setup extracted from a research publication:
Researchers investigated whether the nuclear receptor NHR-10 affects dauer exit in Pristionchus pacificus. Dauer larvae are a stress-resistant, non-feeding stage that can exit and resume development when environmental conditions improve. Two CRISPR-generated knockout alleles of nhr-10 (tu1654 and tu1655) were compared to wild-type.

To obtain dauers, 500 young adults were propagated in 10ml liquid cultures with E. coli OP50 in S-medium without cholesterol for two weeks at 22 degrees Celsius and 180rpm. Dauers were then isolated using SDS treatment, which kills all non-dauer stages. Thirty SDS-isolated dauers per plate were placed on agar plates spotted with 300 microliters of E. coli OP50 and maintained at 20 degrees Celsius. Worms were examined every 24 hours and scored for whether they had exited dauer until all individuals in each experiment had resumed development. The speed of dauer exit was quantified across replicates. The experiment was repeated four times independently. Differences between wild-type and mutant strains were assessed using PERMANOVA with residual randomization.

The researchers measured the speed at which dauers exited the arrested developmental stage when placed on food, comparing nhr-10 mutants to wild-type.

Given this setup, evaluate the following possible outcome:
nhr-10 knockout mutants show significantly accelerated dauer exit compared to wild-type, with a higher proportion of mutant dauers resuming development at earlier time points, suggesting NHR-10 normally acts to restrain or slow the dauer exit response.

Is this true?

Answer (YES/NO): NO